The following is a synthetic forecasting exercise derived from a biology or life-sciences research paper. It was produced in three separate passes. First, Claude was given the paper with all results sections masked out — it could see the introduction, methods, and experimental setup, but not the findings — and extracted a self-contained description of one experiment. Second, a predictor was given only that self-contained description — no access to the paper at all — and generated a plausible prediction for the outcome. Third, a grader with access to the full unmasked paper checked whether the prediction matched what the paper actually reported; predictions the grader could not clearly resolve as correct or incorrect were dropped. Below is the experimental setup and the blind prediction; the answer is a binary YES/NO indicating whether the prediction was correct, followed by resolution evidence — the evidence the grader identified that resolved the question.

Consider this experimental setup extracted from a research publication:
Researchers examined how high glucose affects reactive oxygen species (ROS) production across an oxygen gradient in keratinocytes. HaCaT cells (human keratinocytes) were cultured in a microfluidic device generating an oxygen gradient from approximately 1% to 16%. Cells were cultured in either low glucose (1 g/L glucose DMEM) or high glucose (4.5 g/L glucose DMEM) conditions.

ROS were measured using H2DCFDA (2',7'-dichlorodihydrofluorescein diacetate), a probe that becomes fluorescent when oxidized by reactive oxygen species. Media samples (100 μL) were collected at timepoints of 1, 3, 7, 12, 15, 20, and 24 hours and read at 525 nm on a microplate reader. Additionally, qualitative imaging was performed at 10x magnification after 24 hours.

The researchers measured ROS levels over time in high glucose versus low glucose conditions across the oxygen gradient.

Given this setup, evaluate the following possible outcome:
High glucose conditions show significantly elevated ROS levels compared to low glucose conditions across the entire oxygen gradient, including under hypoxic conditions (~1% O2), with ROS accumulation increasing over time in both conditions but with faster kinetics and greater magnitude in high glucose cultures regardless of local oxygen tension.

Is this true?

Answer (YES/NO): NO